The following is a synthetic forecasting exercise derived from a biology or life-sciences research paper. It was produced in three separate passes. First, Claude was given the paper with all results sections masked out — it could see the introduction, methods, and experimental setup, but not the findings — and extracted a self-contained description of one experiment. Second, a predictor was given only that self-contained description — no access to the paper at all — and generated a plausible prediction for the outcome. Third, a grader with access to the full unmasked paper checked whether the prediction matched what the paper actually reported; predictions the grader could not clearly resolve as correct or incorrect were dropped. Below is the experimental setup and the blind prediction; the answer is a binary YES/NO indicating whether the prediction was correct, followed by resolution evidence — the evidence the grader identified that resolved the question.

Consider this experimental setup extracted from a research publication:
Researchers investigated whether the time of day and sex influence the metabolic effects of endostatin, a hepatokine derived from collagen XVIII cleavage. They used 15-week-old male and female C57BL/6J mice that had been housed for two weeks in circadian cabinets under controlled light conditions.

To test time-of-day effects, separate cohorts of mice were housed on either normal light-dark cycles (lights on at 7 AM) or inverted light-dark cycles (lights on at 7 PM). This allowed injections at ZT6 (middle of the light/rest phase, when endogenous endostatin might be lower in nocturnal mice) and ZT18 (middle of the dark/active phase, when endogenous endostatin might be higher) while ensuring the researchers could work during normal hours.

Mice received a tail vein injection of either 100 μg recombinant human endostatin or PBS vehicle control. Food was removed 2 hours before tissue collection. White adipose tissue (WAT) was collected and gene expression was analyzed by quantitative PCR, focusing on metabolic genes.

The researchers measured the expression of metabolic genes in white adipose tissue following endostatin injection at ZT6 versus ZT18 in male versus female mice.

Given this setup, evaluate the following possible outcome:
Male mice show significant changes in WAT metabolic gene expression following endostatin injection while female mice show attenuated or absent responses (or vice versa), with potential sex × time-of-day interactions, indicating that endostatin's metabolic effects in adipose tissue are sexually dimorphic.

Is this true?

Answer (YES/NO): YES